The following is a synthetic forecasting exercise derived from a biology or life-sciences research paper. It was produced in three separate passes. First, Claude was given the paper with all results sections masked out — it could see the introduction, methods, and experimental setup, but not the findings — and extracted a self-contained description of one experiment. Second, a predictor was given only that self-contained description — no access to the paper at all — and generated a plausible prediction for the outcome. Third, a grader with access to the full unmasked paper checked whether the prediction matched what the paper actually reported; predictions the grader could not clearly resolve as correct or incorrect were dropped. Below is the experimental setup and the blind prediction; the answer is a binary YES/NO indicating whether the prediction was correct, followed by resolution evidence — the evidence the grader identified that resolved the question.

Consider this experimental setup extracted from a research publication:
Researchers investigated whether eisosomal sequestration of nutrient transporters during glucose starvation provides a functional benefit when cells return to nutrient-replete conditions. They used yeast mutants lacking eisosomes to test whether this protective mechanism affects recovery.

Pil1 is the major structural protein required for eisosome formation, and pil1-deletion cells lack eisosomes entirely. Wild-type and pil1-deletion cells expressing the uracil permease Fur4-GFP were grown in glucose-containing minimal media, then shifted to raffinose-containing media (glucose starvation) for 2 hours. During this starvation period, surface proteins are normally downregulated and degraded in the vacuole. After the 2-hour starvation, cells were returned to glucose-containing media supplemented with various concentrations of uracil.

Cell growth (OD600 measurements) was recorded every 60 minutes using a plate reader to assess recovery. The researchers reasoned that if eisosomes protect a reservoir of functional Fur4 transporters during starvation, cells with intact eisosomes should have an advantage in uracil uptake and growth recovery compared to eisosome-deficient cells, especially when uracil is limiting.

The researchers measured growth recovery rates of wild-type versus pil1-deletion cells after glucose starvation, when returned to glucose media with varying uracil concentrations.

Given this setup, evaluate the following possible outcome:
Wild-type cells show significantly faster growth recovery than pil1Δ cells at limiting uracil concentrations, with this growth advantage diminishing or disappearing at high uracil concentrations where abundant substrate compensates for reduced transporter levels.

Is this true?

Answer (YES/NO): NO